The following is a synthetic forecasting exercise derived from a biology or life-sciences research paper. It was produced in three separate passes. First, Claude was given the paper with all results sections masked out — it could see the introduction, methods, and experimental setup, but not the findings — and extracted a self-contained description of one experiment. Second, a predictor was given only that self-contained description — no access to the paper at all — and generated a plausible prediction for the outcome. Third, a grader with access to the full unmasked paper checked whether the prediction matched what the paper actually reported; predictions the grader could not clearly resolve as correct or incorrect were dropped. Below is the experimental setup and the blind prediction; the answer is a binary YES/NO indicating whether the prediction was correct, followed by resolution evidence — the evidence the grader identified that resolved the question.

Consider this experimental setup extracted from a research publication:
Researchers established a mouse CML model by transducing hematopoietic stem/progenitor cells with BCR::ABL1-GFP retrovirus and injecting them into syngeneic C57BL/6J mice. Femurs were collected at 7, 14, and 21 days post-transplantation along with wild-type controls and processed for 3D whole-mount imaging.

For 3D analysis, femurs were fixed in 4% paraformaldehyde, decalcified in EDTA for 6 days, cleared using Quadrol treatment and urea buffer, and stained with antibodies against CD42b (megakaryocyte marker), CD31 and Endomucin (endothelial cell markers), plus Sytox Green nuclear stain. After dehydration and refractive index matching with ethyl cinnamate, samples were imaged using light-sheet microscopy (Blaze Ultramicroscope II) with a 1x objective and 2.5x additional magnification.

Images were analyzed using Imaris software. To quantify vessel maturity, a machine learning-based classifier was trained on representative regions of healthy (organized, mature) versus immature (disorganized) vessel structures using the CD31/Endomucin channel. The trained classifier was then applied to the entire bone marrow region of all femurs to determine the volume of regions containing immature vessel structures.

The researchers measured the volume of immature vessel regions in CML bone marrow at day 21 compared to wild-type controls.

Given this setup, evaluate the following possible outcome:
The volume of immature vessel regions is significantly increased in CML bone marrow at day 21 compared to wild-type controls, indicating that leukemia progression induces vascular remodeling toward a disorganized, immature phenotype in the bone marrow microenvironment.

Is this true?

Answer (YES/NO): YES